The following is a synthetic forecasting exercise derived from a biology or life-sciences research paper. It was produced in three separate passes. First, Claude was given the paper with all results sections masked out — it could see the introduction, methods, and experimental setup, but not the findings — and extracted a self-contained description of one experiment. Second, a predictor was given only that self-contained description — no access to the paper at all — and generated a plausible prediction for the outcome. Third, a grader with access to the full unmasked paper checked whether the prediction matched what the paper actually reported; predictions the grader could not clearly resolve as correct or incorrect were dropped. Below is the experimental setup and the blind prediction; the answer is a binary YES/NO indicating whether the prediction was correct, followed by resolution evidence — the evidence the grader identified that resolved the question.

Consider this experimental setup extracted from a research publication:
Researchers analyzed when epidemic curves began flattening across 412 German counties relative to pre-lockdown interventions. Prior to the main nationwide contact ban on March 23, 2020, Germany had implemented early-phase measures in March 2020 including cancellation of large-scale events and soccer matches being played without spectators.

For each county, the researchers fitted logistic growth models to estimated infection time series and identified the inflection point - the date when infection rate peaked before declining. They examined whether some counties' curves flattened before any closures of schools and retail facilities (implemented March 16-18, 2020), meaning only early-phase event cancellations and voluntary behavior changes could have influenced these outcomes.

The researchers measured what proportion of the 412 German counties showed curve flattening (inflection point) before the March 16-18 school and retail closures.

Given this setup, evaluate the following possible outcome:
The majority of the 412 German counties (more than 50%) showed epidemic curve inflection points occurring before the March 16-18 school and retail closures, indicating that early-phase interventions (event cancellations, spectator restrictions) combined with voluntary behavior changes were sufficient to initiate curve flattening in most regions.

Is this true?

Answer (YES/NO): NO